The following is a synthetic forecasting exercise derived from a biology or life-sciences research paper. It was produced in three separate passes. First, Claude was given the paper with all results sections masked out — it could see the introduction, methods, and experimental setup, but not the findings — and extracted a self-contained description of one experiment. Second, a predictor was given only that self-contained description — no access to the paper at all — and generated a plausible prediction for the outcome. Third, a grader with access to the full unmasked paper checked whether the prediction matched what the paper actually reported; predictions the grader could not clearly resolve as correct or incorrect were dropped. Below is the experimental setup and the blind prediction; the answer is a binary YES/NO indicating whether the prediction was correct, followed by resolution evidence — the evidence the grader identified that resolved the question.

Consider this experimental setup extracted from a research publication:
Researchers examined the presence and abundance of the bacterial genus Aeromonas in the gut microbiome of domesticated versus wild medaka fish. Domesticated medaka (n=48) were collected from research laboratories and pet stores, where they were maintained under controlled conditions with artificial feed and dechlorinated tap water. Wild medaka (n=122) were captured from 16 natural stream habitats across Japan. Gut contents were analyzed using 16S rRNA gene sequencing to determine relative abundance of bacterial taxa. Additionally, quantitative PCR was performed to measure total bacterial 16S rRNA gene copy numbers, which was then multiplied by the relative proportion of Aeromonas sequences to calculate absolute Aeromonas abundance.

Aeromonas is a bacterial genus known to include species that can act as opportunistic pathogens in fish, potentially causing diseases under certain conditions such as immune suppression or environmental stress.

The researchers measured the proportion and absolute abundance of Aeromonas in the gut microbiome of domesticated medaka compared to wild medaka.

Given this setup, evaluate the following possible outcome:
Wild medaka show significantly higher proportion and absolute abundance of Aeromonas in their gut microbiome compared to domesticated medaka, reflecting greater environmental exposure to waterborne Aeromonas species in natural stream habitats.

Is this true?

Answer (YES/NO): NO